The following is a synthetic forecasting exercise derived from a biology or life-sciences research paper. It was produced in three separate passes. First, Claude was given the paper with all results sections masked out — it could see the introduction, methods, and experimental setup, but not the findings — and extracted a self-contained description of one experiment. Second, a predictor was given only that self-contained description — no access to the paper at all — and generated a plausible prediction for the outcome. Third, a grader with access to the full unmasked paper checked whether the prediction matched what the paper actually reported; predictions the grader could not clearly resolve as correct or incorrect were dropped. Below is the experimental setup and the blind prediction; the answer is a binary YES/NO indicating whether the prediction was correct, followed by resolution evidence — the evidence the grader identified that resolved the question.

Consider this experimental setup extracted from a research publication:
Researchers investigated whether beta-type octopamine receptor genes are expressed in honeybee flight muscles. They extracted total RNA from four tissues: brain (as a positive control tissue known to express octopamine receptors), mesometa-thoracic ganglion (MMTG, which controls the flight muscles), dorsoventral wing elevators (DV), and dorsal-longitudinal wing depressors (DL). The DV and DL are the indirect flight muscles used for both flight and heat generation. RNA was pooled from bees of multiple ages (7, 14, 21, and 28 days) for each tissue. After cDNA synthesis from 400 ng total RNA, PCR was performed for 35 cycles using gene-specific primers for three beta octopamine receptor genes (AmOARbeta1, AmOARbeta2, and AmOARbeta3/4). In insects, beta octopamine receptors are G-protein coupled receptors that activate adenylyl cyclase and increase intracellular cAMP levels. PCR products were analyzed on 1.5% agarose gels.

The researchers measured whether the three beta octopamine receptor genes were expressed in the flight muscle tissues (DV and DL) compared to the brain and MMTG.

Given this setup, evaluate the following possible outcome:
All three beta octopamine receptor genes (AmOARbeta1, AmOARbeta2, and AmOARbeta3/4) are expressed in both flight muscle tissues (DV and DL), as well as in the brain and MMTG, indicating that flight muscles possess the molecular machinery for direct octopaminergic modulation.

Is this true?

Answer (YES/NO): YES